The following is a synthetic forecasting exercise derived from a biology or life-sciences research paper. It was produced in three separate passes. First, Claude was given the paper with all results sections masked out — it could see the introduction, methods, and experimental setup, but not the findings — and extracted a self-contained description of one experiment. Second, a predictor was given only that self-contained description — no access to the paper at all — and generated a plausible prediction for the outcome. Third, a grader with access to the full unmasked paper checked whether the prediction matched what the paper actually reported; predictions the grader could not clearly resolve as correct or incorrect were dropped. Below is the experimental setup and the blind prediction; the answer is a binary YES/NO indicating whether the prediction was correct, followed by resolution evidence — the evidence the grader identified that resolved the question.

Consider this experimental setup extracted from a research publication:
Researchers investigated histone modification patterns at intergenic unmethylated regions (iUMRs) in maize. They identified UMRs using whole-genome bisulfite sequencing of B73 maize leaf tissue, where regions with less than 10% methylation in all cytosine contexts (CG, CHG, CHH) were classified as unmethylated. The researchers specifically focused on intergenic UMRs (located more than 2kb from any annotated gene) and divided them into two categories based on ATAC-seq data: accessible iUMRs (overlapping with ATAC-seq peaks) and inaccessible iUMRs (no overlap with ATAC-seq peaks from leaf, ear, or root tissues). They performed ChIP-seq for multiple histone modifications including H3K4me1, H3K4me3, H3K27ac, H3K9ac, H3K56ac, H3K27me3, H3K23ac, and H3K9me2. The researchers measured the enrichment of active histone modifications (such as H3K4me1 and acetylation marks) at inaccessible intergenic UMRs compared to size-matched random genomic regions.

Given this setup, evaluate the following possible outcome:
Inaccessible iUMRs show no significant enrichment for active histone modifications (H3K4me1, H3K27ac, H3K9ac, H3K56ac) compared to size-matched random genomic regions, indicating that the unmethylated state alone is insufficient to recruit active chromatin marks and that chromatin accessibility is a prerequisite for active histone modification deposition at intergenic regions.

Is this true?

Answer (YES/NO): NO